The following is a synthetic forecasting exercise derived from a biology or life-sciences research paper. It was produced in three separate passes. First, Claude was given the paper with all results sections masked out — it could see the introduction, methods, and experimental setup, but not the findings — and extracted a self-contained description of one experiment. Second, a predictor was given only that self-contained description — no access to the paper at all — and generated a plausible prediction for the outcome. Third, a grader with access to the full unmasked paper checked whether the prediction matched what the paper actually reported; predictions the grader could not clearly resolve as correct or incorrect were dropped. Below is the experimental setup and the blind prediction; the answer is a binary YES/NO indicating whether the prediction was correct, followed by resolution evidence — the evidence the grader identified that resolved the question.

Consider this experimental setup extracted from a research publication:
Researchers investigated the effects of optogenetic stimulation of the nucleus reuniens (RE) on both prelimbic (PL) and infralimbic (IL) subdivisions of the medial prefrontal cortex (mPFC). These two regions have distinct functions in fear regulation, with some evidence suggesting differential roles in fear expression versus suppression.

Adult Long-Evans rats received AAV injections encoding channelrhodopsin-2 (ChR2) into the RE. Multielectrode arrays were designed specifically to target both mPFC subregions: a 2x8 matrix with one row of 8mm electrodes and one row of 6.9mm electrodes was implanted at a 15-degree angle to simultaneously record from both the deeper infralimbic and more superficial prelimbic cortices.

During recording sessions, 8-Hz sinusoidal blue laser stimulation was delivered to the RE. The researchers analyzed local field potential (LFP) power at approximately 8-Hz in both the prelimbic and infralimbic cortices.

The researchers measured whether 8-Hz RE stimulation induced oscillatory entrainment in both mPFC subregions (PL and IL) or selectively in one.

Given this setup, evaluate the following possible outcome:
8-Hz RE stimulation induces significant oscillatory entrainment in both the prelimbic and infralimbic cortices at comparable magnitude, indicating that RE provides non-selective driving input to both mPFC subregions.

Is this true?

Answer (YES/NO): YES